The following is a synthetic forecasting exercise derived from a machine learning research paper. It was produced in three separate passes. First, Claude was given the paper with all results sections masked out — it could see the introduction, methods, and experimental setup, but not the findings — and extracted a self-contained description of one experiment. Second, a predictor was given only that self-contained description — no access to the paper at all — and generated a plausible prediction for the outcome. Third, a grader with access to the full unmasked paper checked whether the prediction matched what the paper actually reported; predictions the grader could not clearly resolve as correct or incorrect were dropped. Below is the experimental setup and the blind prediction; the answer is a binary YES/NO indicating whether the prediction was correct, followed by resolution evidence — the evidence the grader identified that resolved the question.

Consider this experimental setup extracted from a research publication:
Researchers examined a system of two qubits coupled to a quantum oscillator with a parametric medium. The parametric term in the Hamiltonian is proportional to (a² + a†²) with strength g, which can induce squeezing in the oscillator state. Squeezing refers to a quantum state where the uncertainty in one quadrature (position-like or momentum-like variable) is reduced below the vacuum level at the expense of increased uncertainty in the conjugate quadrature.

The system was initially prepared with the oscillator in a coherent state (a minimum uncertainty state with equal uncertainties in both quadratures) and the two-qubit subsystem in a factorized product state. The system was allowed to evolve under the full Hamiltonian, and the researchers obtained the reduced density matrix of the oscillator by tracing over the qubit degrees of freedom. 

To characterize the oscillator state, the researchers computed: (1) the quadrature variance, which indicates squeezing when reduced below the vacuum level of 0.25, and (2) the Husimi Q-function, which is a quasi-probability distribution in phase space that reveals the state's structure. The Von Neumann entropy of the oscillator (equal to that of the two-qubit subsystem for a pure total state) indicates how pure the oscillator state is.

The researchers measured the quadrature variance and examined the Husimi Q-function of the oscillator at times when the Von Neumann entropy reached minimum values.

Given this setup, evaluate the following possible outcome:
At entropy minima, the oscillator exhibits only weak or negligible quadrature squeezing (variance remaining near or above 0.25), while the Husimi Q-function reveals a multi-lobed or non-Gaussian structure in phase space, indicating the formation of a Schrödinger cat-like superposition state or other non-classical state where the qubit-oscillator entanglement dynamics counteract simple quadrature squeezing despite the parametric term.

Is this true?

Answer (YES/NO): NO